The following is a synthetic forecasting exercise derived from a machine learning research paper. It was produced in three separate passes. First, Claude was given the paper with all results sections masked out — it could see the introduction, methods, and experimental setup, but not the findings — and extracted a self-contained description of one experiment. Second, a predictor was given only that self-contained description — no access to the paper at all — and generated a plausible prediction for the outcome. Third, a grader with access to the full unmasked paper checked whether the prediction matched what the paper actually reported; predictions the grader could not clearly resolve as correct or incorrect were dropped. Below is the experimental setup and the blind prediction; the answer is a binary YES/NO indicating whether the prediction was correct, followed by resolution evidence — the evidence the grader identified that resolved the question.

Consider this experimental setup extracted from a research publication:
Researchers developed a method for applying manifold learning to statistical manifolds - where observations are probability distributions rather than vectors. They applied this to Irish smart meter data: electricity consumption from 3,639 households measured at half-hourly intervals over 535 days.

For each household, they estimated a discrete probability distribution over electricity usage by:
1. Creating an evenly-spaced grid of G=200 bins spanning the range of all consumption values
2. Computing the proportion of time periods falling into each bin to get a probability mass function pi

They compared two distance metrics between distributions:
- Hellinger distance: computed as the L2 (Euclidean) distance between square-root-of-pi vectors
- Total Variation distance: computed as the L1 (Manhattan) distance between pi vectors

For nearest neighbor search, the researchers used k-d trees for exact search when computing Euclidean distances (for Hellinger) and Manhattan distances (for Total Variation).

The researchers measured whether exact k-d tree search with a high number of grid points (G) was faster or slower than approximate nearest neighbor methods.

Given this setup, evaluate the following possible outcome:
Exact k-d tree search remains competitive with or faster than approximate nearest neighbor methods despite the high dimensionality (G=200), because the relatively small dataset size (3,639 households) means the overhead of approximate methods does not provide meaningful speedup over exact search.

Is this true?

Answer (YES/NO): NO